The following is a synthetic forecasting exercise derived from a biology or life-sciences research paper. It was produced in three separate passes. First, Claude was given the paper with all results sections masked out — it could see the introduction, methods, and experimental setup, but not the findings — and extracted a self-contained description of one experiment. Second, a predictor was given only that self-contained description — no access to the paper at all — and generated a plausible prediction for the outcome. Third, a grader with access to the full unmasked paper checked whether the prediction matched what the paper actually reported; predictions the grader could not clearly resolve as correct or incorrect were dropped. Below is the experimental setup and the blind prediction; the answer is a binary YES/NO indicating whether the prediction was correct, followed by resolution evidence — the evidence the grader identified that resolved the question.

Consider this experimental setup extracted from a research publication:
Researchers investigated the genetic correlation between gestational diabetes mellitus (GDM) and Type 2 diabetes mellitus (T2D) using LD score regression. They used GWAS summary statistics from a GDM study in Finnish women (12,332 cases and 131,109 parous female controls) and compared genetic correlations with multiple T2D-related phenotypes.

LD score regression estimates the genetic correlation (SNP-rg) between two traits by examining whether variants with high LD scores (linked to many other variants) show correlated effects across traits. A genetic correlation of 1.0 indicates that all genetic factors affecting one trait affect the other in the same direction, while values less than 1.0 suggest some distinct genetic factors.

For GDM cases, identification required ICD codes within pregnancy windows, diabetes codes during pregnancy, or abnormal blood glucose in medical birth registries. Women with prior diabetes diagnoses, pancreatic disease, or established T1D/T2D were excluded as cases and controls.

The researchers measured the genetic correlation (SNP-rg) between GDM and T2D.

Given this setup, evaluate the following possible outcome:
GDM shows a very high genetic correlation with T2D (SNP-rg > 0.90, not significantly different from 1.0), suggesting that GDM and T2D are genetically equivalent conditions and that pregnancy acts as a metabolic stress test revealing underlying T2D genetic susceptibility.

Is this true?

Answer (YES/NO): NO